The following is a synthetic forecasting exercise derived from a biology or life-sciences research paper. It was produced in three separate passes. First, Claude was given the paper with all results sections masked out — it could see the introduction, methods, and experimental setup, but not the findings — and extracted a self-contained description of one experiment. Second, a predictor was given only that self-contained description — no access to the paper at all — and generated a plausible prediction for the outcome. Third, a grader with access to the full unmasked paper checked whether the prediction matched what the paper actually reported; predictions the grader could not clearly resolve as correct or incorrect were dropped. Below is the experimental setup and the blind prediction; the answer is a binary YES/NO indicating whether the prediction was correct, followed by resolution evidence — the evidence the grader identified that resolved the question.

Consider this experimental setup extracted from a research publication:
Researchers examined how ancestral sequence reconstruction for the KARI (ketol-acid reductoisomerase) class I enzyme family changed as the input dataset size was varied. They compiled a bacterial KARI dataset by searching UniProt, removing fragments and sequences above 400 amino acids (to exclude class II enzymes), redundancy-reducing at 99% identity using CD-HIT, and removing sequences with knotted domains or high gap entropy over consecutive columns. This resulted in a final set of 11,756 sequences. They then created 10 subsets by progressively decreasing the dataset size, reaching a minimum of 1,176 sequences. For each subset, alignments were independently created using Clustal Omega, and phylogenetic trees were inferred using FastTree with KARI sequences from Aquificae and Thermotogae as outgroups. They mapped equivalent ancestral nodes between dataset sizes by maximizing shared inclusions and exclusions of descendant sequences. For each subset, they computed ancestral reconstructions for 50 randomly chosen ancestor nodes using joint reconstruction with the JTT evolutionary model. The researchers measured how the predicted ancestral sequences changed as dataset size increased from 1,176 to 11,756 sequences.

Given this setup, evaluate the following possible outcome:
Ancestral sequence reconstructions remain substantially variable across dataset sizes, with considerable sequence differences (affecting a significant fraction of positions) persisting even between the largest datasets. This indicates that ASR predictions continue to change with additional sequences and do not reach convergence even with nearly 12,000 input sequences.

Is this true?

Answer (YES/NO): NO